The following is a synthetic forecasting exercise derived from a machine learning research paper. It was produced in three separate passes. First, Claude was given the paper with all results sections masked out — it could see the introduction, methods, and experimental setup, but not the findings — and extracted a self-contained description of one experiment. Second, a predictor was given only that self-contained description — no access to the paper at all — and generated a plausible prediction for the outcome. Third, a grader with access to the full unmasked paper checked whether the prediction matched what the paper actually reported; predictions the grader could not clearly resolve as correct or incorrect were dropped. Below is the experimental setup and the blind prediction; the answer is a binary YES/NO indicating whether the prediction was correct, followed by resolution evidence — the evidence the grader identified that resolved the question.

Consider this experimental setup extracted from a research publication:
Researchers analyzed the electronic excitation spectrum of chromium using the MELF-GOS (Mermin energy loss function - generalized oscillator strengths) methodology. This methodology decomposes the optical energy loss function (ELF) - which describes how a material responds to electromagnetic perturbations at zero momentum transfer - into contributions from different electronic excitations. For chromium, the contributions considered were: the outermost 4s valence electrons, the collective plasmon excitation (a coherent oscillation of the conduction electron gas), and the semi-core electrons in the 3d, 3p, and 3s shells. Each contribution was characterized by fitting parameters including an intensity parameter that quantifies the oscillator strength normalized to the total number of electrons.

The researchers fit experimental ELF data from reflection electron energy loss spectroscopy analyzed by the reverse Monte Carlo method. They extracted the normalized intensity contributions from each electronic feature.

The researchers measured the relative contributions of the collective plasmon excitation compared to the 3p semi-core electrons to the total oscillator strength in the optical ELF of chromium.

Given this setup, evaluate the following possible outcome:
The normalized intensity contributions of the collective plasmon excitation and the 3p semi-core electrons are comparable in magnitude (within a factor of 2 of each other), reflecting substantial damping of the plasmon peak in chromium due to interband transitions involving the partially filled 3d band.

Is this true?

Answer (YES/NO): NO